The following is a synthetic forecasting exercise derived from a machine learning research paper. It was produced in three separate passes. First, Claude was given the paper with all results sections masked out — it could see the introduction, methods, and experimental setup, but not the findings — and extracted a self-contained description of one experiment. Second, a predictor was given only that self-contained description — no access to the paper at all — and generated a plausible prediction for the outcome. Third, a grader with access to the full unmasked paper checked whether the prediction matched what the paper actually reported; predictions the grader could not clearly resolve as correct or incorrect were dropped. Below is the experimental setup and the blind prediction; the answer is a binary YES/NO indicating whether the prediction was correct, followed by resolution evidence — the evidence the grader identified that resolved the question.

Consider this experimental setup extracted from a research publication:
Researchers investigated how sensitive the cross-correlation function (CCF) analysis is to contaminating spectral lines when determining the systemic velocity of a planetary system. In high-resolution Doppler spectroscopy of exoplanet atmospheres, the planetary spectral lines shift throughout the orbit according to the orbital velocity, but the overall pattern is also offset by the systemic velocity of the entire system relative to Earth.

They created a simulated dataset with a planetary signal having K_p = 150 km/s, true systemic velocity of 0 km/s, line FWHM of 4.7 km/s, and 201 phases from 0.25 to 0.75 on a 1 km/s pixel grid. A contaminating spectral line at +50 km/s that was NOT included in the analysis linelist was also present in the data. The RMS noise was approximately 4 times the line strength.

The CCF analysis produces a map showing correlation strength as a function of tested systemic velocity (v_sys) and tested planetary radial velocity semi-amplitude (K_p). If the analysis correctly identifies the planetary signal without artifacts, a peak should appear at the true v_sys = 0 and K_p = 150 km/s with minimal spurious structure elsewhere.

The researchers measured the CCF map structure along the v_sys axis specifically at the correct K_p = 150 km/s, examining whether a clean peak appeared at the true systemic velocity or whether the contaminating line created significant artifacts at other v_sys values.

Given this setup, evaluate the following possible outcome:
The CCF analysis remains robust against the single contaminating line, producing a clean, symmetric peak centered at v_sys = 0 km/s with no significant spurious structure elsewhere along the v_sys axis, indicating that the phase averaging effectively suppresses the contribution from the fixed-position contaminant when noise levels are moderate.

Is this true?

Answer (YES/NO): NO